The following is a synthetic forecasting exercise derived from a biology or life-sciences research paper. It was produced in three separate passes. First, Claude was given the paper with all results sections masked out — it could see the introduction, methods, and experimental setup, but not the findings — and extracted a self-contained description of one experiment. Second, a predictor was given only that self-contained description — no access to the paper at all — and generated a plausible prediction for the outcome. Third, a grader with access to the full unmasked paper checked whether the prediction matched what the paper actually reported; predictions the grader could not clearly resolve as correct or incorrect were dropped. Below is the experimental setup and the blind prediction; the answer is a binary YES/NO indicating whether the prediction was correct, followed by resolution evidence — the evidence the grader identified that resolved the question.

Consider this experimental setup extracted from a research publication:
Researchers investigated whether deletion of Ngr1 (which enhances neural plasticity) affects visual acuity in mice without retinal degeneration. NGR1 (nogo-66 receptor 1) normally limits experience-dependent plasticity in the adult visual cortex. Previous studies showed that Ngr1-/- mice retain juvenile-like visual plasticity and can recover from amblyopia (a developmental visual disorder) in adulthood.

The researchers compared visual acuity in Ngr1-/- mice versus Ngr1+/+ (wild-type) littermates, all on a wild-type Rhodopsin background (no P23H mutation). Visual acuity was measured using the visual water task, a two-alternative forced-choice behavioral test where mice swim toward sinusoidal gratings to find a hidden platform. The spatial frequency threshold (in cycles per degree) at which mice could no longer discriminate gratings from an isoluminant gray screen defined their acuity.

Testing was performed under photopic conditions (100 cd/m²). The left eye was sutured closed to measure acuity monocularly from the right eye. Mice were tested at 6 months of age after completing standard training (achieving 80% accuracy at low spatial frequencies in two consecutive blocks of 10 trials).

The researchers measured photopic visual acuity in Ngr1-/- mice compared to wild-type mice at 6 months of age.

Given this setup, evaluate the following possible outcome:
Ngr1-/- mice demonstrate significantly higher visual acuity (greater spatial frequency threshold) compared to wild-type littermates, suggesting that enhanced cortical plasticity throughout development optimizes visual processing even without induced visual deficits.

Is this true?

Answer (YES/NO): NO